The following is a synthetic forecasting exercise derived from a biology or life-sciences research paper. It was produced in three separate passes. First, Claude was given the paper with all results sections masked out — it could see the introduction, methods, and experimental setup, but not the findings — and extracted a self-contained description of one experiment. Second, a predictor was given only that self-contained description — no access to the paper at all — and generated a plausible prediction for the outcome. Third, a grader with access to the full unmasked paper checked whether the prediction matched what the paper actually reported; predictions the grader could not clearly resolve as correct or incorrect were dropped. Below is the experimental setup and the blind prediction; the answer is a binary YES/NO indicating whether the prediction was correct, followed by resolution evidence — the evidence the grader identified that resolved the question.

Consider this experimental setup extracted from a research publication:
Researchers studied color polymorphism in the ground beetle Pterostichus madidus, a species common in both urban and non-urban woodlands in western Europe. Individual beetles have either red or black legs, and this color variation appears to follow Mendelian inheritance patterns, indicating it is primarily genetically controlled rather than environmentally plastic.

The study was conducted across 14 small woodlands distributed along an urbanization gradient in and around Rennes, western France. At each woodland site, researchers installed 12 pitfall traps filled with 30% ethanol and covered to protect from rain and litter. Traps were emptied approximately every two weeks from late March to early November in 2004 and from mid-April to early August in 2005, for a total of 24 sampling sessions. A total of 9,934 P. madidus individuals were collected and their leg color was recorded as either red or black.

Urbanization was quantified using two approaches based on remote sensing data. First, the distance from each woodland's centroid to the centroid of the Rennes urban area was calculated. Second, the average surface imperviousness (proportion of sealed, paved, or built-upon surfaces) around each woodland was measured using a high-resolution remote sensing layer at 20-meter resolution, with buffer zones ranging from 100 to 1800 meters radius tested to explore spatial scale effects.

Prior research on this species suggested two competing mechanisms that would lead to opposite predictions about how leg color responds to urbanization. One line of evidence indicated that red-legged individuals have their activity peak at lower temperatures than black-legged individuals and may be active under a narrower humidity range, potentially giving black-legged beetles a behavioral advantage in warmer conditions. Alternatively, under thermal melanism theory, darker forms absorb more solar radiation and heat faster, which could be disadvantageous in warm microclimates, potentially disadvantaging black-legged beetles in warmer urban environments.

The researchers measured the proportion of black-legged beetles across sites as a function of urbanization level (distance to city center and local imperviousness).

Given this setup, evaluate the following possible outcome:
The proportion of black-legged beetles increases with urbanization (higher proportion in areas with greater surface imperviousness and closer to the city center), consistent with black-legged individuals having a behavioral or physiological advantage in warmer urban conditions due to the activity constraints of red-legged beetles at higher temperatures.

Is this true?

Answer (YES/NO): YES